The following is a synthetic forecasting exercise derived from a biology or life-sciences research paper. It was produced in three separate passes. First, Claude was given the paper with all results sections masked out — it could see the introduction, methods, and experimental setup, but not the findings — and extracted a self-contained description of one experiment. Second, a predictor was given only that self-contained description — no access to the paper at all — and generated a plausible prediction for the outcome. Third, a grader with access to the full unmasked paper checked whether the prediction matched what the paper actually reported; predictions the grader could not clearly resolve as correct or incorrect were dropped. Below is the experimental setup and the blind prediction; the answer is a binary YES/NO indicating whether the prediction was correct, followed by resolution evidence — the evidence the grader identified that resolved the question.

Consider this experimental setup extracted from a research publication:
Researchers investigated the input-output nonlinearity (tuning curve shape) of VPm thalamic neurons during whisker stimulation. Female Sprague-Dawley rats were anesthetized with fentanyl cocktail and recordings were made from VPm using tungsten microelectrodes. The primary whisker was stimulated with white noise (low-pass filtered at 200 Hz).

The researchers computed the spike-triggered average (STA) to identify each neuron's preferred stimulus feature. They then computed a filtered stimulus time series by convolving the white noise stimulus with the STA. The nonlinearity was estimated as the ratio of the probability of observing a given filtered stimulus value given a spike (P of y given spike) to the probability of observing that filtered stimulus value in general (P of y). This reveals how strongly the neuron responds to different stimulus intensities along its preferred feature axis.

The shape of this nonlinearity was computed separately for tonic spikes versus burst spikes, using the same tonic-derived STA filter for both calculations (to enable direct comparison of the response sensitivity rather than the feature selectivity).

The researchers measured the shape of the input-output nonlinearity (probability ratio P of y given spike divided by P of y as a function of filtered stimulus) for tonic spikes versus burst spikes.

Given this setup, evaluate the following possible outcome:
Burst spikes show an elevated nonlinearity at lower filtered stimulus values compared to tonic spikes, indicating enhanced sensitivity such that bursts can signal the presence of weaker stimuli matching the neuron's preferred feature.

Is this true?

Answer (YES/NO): NO